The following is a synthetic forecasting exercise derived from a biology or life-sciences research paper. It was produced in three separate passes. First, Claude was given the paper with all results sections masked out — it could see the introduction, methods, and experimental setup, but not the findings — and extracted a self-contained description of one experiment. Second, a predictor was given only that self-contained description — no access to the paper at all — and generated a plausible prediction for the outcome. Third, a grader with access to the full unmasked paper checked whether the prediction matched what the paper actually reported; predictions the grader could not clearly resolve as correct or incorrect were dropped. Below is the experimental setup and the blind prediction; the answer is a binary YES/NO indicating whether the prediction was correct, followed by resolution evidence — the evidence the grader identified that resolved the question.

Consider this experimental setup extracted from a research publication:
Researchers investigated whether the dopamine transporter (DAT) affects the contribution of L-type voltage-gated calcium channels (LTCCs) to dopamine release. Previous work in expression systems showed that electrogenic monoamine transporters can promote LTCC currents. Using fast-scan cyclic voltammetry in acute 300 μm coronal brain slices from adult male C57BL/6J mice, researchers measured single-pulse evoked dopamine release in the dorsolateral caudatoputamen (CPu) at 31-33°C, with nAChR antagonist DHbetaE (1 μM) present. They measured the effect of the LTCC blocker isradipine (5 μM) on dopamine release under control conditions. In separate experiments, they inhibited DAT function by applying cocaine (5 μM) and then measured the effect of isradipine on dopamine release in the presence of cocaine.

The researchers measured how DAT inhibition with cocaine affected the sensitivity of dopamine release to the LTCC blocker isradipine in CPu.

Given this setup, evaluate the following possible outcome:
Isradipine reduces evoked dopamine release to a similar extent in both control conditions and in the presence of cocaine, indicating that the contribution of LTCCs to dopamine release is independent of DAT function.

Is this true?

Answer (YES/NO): NO